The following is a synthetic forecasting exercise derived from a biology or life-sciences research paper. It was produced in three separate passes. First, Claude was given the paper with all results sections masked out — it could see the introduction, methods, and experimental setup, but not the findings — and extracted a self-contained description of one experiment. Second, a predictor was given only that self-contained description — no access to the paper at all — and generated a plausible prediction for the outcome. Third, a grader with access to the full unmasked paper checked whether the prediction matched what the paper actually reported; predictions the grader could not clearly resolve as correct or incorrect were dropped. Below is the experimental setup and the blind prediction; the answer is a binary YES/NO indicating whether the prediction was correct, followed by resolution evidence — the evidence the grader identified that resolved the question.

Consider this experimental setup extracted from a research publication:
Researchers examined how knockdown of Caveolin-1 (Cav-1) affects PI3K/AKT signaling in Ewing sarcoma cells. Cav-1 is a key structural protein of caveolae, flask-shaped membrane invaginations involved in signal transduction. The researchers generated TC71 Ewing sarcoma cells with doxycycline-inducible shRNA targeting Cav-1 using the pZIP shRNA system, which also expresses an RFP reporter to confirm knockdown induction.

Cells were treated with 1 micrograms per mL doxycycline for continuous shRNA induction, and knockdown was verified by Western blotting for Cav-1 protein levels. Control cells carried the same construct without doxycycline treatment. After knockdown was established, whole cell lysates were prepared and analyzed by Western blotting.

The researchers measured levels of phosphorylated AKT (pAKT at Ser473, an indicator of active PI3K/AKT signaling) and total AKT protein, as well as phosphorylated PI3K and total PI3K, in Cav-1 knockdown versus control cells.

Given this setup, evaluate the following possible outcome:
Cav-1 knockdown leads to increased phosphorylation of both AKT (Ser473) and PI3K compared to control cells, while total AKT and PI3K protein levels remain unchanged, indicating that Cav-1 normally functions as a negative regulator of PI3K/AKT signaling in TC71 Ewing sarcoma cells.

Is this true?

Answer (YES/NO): NO